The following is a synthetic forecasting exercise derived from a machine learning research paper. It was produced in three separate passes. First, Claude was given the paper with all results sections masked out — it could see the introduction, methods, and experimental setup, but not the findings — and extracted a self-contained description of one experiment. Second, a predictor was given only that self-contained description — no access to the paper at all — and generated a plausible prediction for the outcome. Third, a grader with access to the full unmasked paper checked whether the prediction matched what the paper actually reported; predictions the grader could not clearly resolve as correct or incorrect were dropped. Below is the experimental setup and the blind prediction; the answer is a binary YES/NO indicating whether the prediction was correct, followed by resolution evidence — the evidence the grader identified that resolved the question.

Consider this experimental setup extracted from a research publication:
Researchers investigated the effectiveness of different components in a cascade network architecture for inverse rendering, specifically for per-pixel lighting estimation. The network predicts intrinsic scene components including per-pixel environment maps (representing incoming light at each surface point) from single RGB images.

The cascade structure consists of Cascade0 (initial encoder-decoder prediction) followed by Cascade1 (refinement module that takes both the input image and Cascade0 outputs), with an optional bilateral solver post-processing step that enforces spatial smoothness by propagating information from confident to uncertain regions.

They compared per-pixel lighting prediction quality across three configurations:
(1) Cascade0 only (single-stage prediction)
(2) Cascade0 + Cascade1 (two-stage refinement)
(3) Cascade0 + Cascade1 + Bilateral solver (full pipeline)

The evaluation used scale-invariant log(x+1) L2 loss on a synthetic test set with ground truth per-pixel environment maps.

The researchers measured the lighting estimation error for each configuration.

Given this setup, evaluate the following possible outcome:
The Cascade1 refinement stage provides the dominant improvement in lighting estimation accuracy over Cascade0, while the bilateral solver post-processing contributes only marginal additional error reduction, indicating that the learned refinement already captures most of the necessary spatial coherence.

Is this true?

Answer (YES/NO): NO